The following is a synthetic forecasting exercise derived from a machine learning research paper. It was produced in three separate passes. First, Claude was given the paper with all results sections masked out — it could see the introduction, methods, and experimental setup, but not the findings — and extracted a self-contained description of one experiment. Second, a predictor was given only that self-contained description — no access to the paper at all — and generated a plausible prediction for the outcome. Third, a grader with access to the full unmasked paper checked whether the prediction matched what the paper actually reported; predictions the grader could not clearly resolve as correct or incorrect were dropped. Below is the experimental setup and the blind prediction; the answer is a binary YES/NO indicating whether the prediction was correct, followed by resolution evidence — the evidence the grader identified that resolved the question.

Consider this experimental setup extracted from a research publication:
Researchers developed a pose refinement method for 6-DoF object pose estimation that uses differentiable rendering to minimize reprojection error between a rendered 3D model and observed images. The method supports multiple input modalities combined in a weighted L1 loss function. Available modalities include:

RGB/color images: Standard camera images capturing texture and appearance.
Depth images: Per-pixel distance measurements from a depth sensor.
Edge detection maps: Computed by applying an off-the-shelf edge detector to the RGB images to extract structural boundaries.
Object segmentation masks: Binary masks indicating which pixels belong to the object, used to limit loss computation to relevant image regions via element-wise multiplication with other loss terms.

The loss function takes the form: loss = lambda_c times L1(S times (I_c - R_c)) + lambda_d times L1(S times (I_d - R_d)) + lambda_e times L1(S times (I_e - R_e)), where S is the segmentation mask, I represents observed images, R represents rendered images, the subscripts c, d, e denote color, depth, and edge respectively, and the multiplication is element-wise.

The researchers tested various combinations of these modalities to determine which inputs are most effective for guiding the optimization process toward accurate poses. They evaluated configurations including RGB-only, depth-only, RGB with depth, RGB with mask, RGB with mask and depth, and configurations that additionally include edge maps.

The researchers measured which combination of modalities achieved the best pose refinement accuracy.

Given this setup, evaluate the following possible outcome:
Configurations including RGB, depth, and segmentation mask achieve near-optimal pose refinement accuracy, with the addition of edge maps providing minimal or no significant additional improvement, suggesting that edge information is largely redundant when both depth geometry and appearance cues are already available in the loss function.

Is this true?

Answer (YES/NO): YES